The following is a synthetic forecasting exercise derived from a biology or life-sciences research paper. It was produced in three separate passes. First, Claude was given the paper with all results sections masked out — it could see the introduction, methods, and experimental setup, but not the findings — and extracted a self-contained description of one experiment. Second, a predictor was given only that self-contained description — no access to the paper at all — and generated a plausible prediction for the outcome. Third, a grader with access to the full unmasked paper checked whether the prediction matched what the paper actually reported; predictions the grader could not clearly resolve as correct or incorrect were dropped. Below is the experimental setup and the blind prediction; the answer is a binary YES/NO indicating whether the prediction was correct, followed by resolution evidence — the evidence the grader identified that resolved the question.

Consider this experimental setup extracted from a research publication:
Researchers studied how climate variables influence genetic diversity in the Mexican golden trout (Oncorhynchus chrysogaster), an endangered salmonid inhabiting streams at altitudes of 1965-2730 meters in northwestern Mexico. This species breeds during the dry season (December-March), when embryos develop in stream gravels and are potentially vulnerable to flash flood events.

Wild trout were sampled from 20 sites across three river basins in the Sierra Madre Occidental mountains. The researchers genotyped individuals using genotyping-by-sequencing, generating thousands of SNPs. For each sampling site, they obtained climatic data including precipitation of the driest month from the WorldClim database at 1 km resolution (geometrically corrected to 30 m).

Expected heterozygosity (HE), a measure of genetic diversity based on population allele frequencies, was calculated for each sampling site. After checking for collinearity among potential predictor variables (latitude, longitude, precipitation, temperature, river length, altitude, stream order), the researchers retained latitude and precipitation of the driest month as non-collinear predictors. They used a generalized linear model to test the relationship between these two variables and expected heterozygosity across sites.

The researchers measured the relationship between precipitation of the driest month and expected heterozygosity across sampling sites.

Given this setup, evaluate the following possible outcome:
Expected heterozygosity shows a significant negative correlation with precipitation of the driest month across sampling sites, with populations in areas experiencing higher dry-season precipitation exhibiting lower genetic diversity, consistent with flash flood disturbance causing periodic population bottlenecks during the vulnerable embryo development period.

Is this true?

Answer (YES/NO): YES